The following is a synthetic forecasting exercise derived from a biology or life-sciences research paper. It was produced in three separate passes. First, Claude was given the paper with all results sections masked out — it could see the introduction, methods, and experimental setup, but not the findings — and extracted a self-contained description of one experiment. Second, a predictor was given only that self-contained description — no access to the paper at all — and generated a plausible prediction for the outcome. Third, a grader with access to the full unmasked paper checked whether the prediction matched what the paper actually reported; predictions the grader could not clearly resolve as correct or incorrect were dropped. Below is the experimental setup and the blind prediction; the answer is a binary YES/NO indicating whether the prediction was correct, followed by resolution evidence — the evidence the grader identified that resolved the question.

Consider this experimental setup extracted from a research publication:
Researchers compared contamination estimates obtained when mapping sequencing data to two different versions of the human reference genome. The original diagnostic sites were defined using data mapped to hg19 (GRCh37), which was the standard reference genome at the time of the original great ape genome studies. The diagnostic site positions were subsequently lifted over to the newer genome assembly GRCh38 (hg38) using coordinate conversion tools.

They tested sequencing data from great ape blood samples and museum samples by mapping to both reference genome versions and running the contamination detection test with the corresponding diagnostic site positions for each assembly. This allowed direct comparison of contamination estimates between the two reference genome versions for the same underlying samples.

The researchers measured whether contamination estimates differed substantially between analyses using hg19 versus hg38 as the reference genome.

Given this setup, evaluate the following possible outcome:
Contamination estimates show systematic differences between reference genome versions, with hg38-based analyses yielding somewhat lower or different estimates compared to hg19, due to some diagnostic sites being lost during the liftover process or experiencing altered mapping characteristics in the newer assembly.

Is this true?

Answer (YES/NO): NO